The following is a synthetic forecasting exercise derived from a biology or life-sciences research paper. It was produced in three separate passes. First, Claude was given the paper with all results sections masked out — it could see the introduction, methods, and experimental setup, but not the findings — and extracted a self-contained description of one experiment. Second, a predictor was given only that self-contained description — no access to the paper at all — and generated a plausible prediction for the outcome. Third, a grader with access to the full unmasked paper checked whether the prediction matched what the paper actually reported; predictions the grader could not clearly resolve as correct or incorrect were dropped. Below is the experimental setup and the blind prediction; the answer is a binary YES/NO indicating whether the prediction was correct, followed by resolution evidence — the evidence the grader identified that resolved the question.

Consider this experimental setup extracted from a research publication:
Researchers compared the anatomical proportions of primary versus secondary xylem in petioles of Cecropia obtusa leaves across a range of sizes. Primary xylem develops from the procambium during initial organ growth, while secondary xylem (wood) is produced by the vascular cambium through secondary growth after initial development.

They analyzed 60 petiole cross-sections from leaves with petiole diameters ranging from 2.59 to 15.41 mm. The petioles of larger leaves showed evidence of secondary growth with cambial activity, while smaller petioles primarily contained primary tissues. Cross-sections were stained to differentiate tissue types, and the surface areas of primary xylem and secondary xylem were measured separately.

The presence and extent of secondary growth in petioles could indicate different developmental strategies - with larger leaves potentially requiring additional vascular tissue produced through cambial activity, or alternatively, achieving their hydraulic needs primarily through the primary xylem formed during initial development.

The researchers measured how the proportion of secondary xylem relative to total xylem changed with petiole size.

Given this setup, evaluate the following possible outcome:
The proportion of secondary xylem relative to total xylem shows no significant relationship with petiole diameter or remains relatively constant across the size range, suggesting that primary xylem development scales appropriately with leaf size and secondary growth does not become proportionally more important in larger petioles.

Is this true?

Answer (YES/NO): NO